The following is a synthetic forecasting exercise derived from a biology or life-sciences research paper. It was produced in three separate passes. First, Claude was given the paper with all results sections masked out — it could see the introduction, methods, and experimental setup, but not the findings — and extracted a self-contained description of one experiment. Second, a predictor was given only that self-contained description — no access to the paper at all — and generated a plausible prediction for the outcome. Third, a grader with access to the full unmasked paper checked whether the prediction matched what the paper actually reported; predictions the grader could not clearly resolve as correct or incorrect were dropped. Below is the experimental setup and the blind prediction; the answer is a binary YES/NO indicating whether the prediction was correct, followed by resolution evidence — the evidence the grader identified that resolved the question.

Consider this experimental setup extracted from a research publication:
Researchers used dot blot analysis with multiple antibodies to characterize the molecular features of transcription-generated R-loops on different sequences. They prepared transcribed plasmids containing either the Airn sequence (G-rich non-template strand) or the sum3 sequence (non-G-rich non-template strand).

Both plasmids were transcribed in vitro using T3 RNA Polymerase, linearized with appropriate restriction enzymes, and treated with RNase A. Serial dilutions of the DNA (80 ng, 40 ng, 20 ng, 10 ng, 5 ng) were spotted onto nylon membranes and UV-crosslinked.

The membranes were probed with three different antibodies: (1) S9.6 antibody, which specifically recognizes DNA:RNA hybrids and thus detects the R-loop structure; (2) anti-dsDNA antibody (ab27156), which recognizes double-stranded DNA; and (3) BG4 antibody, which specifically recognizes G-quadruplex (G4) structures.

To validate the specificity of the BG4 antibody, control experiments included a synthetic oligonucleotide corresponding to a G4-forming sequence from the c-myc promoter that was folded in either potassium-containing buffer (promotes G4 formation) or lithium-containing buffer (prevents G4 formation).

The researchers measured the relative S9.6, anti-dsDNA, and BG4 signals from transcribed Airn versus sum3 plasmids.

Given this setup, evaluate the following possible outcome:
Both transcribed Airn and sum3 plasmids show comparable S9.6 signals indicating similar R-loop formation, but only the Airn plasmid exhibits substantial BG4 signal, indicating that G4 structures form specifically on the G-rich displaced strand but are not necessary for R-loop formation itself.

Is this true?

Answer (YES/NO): NO